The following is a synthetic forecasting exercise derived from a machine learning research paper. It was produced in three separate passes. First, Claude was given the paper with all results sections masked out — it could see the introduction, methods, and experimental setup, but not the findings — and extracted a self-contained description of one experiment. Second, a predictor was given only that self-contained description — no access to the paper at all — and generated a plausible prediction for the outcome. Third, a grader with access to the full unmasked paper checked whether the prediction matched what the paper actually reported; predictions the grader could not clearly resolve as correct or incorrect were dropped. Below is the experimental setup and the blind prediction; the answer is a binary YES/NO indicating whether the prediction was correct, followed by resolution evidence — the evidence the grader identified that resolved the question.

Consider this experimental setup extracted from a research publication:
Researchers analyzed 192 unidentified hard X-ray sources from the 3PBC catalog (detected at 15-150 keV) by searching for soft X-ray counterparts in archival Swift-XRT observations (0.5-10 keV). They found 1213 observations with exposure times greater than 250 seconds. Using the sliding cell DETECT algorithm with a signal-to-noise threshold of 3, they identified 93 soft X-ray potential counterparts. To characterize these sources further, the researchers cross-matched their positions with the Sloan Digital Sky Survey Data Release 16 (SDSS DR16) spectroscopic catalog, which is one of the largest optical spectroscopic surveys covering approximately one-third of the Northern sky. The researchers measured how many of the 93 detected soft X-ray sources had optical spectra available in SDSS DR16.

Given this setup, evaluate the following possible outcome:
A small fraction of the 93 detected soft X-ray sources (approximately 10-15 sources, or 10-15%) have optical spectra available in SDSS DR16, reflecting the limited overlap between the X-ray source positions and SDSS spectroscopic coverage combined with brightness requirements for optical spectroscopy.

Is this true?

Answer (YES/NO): YES